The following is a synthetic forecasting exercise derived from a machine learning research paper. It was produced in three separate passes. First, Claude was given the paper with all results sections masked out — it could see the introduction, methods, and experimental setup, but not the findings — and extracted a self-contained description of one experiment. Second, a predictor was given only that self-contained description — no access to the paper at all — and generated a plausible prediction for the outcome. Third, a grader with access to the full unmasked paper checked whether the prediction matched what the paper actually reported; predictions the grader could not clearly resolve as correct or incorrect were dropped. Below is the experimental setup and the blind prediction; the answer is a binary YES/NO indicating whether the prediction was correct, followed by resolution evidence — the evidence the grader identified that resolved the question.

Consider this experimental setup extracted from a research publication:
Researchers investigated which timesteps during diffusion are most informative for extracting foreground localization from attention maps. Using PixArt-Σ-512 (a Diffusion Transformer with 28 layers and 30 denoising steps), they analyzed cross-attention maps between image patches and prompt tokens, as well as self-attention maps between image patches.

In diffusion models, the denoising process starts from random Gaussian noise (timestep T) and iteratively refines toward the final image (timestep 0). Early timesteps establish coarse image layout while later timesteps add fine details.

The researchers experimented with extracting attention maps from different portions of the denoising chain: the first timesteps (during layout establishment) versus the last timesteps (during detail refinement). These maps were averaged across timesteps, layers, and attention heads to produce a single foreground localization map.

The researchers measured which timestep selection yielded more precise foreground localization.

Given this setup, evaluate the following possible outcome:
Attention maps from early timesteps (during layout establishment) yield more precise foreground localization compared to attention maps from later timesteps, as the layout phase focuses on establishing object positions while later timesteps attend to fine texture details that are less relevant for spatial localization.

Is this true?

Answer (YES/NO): NO